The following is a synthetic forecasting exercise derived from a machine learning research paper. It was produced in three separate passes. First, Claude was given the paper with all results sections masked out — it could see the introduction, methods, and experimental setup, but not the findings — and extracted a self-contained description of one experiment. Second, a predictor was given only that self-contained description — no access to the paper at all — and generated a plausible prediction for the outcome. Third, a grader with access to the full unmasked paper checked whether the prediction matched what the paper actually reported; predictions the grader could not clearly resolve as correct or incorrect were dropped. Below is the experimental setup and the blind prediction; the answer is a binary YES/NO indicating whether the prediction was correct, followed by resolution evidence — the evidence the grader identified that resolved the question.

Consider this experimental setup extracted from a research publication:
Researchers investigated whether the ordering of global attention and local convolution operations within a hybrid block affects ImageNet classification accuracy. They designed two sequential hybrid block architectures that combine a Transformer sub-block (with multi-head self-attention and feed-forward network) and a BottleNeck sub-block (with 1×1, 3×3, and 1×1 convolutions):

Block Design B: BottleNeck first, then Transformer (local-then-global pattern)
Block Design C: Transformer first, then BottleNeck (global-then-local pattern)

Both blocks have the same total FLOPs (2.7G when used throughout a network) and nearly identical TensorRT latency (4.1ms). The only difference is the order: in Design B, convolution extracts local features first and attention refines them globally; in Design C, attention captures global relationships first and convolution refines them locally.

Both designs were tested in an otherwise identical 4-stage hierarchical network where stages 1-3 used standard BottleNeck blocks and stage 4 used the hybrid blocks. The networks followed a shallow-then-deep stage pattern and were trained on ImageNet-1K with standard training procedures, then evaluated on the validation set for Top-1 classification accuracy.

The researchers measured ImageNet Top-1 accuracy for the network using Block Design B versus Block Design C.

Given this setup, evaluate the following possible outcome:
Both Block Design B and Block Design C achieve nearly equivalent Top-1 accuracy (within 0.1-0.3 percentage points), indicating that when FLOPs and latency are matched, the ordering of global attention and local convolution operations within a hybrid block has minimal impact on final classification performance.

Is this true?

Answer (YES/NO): NO